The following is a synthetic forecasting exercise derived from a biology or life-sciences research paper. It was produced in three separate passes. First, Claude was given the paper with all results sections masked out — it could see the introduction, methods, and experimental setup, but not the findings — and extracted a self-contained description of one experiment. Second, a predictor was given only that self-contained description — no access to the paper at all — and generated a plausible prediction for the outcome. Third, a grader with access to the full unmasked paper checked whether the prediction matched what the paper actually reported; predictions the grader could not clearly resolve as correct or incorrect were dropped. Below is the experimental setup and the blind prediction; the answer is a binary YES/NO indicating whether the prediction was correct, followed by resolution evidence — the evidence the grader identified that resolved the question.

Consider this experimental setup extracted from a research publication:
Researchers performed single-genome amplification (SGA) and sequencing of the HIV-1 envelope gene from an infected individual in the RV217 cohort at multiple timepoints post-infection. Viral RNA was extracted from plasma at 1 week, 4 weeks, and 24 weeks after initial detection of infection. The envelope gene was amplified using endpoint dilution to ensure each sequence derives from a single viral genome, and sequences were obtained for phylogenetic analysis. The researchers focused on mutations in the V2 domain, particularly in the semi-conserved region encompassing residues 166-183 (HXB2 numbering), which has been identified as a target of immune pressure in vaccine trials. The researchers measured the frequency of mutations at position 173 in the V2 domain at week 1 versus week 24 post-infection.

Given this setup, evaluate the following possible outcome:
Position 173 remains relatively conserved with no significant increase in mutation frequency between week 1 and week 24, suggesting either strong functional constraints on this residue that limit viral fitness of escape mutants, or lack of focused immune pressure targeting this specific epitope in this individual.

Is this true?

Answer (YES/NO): NO